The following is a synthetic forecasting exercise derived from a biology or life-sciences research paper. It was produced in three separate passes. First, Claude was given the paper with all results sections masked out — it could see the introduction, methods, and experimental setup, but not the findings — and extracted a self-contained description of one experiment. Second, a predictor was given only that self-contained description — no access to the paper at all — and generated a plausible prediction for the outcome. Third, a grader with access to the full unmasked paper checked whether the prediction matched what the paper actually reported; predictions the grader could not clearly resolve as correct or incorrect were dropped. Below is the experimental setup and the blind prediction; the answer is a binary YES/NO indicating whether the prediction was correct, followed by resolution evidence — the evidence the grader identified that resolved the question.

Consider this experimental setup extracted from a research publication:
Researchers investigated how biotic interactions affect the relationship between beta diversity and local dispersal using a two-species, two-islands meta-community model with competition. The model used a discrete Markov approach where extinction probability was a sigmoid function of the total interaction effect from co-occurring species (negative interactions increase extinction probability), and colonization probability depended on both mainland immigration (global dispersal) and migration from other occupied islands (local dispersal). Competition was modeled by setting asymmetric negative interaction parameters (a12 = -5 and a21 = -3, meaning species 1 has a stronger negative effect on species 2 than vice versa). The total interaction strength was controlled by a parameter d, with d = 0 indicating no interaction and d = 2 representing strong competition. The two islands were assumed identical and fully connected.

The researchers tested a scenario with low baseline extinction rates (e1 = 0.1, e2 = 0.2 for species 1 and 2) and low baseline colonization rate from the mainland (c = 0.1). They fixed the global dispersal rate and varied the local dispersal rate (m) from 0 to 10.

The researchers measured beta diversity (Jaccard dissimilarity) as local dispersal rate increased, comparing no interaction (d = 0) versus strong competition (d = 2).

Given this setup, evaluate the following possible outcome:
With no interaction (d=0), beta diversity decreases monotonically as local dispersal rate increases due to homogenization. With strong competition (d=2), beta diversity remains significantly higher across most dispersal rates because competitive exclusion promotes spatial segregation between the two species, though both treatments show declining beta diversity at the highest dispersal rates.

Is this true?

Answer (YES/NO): NO